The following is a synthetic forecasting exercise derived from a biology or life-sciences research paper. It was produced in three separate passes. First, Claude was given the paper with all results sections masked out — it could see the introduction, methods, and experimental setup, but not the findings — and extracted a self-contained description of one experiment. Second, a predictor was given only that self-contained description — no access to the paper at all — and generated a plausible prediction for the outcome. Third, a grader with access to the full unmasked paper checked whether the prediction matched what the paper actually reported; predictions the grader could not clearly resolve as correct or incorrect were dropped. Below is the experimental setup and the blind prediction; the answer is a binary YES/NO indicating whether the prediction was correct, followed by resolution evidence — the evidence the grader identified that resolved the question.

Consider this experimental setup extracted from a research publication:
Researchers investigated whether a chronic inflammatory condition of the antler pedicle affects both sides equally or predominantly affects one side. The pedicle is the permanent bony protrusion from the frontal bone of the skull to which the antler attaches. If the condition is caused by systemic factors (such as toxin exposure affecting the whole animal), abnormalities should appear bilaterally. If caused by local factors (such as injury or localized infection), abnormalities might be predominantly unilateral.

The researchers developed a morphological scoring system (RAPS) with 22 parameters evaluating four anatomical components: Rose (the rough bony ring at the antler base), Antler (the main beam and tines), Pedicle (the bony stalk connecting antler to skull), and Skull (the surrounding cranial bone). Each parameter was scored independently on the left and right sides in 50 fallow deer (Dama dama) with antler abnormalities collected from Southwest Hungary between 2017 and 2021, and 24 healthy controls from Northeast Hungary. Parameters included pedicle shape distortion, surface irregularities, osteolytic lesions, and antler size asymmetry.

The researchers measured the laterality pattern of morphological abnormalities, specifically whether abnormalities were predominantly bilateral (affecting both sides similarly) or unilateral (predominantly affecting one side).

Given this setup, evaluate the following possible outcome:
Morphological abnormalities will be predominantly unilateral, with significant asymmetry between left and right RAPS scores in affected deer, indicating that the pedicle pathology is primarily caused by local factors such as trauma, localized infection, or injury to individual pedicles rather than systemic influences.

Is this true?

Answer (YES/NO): NO